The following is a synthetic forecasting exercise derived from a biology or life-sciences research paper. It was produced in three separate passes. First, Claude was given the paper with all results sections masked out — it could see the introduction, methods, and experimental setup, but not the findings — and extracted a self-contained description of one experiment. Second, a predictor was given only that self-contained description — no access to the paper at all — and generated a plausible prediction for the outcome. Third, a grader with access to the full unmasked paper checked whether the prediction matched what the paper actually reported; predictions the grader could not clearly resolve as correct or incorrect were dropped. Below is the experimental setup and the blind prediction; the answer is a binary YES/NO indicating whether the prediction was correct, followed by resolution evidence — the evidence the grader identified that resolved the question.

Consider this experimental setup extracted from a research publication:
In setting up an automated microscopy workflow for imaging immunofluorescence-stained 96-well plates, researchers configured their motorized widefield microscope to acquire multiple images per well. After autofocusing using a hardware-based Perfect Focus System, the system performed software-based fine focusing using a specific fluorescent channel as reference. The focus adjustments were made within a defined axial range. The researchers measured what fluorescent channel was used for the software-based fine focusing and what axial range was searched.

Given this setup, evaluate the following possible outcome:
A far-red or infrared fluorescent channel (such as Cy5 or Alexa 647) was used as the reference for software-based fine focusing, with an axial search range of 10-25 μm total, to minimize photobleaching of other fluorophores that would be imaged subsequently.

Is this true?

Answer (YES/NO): NO